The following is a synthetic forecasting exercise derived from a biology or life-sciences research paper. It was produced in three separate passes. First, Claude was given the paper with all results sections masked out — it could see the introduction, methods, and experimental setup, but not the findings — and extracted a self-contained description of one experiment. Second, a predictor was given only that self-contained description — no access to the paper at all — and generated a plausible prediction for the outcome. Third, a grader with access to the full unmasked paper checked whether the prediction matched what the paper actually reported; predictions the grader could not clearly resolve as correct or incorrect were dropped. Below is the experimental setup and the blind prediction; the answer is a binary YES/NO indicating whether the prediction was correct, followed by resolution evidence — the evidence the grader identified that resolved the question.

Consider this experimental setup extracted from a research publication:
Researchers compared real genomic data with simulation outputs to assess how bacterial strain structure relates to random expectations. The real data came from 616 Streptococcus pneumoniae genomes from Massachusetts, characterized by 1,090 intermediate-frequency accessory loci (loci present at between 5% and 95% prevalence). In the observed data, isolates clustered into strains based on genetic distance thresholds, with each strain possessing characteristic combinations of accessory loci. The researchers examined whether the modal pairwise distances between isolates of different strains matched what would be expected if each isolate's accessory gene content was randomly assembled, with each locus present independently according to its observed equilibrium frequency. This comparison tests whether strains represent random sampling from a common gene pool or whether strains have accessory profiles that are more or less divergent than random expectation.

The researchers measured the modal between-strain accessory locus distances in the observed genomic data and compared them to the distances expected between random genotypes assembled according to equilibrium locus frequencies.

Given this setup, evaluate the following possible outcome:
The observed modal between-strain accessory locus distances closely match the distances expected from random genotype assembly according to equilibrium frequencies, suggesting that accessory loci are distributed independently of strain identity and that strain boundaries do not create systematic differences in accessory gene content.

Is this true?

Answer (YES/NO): NO